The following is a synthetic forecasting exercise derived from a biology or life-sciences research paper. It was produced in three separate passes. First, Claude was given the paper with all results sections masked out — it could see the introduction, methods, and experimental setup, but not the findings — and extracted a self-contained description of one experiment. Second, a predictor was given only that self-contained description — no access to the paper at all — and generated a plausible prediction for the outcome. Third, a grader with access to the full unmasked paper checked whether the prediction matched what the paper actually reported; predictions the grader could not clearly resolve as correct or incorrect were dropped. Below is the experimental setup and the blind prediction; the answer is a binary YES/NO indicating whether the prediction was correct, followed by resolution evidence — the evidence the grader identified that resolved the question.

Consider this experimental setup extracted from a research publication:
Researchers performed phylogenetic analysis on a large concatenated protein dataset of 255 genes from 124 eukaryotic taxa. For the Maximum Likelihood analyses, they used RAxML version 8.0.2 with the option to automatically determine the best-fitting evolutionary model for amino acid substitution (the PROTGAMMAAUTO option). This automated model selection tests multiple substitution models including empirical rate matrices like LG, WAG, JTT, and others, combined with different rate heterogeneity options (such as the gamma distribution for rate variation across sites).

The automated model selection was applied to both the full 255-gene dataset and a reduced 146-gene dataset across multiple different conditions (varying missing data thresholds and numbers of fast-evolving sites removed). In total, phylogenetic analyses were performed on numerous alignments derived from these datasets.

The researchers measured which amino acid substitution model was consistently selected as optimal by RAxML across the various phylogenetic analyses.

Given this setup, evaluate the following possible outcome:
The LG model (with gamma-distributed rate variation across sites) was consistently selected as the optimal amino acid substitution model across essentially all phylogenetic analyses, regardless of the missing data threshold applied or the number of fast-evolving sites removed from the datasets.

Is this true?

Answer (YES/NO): YES